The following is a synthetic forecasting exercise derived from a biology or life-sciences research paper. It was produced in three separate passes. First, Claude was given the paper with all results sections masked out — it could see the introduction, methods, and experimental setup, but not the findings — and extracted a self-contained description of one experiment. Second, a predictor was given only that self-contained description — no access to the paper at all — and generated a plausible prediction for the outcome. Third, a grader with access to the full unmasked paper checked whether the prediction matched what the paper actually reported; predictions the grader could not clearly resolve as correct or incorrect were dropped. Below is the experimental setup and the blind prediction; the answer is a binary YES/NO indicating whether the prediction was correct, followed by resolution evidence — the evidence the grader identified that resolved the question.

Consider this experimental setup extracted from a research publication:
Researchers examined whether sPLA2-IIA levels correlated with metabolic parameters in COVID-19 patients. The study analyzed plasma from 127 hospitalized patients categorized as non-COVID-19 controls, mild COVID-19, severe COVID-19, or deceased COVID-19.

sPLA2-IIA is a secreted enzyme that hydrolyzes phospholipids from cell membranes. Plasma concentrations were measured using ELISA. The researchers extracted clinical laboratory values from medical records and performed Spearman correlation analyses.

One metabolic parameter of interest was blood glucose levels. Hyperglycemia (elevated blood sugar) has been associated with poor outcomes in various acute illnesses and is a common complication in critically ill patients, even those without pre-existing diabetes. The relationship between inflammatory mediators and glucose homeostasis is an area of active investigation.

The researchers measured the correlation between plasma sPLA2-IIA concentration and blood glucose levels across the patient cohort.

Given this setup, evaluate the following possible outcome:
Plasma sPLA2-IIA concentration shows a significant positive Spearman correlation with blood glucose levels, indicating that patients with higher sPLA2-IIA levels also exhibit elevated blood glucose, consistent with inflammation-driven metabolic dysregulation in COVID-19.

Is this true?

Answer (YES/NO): YES